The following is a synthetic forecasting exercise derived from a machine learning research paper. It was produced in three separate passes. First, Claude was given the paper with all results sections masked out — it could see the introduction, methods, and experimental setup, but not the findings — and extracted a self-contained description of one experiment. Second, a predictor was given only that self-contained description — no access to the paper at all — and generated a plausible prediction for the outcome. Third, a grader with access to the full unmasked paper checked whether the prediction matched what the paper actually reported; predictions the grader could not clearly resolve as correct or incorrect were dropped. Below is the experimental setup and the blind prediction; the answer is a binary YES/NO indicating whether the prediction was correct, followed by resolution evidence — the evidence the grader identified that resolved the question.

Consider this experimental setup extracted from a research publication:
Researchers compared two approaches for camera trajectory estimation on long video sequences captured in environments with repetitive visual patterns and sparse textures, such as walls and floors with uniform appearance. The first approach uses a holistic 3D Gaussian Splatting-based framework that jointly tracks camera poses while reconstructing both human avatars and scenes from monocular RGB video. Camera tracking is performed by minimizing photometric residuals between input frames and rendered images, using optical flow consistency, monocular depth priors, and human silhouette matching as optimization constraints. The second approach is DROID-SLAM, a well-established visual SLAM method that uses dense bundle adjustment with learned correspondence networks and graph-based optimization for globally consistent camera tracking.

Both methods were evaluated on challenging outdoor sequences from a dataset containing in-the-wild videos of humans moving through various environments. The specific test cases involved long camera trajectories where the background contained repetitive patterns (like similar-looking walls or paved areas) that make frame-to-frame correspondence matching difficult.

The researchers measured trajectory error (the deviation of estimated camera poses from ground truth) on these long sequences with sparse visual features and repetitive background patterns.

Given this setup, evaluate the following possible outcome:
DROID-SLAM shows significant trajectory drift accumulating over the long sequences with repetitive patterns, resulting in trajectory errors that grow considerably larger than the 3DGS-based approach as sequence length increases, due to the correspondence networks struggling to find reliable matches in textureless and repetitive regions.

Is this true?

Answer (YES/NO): NO